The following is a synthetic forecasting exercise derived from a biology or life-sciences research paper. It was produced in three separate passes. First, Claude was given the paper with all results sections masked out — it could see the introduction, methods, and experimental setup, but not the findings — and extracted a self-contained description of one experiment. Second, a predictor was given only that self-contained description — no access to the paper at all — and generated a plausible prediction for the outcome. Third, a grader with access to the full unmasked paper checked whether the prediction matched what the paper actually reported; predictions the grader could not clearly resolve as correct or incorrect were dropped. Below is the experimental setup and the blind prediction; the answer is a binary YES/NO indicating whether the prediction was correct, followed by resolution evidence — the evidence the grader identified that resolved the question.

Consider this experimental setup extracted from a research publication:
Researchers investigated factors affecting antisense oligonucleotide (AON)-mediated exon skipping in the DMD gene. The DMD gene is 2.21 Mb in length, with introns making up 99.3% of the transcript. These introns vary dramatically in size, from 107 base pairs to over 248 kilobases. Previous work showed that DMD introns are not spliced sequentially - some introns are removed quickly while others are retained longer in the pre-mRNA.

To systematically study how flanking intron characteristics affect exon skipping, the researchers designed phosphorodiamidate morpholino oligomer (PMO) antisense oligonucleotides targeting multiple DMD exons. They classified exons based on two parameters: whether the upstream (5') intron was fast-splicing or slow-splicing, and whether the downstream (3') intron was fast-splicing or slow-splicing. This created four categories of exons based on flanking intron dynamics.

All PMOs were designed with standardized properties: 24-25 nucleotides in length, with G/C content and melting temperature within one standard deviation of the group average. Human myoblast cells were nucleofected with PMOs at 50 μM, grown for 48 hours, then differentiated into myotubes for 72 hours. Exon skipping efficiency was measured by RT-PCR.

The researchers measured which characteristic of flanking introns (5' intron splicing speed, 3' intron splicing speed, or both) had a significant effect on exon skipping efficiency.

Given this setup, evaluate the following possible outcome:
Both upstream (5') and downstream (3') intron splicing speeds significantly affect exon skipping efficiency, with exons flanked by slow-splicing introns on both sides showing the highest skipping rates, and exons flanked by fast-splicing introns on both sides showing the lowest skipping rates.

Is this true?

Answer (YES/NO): NO